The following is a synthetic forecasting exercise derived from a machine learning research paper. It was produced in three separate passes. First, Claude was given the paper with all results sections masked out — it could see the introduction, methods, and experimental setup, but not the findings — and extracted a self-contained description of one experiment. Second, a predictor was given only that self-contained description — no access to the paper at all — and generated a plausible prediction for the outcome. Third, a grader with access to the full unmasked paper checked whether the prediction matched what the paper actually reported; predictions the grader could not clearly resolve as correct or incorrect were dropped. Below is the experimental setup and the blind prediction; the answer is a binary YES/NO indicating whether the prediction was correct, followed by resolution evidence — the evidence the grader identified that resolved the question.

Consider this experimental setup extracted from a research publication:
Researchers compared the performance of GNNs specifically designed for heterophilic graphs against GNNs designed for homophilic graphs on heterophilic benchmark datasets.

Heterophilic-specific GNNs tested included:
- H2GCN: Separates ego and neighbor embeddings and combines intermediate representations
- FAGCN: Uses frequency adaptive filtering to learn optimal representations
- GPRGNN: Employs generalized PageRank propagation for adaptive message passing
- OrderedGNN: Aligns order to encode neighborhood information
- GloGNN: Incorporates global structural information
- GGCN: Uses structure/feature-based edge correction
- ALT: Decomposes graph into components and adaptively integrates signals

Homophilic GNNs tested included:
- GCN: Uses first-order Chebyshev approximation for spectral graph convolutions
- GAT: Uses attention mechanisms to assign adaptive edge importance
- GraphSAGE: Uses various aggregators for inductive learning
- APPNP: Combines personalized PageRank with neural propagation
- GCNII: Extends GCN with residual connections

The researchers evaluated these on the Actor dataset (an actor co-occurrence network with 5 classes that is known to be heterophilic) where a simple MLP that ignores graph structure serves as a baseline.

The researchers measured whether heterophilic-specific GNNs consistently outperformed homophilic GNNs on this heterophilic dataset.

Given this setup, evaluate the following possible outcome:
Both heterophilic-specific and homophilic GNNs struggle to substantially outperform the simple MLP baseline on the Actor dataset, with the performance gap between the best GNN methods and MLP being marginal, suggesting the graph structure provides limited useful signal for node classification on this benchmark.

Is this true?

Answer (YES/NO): YES